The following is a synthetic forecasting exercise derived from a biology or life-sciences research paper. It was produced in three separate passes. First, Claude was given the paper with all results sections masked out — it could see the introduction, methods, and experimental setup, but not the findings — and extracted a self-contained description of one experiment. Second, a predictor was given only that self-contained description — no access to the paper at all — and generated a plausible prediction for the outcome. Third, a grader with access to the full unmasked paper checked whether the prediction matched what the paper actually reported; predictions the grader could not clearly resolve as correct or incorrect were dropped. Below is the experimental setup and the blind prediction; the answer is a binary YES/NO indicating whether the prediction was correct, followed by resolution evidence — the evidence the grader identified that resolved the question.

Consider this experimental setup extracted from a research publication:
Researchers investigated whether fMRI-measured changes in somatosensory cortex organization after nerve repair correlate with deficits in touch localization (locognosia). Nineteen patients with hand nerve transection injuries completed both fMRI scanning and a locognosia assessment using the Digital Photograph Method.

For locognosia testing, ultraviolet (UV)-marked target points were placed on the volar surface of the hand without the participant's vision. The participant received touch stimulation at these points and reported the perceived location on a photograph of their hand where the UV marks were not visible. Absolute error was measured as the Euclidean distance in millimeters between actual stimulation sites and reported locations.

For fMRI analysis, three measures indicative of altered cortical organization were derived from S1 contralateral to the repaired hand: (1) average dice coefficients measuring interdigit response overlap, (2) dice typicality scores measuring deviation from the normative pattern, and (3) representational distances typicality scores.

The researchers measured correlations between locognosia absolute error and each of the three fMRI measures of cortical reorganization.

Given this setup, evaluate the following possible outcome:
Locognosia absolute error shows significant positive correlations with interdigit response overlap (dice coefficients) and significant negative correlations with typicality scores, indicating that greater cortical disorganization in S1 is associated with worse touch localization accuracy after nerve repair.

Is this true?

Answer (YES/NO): NO